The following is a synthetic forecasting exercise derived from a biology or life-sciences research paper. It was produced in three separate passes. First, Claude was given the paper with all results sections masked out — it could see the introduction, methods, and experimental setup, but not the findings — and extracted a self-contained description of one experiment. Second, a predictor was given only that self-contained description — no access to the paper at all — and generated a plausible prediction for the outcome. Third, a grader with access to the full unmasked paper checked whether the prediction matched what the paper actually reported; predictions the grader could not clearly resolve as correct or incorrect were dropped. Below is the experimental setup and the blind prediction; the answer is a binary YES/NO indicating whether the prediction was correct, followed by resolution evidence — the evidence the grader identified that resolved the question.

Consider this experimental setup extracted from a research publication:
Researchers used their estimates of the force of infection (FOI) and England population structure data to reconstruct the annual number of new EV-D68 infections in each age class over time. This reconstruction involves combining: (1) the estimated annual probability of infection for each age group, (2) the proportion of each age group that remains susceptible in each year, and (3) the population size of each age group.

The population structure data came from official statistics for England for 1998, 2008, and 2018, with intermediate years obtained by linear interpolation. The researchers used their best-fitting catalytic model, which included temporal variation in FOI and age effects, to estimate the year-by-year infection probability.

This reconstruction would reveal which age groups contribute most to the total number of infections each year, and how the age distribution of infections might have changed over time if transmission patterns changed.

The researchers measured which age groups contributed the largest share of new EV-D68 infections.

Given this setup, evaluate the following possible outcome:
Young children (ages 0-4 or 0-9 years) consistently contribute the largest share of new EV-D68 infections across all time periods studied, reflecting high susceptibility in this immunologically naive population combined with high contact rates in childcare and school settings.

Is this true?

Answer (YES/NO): NO